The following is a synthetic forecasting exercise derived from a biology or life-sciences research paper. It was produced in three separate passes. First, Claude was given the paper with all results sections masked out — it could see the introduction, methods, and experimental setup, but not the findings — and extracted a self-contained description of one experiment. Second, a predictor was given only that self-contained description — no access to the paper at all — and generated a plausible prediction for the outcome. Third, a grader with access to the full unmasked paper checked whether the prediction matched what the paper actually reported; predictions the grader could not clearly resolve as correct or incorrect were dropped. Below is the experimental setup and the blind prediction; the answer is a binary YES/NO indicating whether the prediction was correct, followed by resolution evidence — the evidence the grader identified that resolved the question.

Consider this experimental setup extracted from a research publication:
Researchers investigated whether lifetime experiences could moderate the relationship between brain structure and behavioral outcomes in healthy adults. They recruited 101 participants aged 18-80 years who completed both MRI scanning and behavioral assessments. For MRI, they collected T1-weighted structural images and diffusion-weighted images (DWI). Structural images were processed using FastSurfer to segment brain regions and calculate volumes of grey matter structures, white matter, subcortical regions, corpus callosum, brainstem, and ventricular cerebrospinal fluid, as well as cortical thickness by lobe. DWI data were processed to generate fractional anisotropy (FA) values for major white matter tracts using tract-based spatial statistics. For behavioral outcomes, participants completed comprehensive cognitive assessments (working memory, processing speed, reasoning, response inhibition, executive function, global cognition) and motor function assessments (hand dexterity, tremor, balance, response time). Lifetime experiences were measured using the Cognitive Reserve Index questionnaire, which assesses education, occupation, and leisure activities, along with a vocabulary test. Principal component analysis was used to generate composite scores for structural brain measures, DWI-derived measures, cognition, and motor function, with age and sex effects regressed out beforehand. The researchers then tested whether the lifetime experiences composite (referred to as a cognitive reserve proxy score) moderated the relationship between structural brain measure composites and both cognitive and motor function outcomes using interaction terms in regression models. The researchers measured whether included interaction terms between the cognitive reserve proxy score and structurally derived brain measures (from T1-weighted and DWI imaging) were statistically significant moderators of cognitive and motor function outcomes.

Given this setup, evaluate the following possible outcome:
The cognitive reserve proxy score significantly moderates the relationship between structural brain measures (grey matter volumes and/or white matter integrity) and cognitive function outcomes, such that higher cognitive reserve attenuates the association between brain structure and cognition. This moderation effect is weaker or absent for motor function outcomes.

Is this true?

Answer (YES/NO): NO